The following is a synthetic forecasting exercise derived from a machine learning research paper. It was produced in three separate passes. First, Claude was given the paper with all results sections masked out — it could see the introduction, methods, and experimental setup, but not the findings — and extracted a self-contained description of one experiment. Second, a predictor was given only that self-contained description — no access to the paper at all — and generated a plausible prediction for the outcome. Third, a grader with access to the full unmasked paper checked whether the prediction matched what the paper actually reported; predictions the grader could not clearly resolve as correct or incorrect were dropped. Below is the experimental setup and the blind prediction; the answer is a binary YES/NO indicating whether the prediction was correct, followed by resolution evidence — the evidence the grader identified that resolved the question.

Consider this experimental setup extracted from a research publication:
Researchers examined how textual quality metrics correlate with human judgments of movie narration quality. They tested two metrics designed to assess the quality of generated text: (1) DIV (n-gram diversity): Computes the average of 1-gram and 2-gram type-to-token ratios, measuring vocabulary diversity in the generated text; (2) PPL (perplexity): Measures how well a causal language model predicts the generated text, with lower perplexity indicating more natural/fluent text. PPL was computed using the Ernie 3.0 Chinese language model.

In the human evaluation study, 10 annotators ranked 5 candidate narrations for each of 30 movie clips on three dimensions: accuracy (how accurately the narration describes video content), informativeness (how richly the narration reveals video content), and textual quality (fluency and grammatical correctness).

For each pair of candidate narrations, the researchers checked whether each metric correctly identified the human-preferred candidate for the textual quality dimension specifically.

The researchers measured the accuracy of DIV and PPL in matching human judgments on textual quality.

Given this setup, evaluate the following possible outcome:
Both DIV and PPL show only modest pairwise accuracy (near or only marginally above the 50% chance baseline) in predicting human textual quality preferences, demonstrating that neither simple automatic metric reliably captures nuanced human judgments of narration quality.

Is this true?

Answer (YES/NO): NO